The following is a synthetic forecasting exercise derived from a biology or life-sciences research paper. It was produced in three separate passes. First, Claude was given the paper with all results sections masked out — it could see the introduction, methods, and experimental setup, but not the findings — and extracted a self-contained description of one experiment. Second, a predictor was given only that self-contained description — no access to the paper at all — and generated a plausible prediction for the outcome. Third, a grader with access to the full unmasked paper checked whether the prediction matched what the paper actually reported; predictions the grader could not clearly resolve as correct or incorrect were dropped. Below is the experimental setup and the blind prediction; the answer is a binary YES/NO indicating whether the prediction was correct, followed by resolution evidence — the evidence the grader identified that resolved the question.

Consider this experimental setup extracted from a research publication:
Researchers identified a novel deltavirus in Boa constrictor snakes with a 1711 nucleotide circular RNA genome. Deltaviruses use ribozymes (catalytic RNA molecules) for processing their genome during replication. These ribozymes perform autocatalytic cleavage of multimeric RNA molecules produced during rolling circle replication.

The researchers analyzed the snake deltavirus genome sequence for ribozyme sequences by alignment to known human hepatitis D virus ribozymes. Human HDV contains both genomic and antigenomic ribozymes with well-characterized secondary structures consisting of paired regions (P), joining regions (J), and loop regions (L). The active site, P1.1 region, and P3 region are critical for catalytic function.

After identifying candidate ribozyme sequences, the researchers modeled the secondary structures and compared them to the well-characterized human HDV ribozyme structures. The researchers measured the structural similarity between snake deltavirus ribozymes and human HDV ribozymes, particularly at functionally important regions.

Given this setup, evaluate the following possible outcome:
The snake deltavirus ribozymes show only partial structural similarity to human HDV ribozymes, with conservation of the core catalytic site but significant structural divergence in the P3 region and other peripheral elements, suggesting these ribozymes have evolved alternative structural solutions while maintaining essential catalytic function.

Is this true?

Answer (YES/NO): NO